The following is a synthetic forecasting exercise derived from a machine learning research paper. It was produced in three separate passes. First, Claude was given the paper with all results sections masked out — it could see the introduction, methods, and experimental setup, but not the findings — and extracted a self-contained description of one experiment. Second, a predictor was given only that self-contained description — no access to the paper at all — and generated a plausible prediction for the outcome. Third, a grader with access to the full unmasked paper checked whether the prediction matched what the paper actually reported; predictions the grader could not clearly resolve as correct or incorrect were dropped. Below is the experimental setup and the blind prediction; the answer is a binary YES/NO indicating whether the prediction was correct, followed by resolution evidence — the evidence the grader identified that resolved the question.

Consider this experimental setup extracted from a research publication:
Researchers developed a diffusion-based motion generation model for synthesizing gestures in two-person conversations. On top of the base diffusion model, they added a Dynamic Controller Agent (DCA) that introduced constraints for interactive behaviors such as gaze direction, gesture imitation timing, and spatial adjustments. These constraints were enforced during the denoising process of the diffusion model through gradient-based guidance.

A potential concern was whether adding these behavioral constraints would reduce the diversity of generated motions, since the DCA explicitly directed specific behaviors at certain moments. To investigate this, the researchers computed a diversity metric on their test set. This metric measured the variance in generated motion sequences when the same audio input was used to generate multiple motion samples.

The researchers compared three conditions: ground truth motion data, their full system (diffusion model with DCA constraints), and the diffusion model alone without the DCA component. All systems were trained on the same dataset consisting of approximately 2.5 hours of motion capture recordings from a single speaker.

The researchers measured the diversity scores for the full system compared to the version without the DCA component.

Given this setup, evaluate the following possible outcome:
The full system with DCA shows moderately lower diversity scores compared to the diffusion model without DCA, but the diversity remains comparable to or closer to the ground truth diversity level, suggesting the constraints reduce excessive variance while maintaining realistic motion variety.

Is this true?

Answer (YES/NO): NO